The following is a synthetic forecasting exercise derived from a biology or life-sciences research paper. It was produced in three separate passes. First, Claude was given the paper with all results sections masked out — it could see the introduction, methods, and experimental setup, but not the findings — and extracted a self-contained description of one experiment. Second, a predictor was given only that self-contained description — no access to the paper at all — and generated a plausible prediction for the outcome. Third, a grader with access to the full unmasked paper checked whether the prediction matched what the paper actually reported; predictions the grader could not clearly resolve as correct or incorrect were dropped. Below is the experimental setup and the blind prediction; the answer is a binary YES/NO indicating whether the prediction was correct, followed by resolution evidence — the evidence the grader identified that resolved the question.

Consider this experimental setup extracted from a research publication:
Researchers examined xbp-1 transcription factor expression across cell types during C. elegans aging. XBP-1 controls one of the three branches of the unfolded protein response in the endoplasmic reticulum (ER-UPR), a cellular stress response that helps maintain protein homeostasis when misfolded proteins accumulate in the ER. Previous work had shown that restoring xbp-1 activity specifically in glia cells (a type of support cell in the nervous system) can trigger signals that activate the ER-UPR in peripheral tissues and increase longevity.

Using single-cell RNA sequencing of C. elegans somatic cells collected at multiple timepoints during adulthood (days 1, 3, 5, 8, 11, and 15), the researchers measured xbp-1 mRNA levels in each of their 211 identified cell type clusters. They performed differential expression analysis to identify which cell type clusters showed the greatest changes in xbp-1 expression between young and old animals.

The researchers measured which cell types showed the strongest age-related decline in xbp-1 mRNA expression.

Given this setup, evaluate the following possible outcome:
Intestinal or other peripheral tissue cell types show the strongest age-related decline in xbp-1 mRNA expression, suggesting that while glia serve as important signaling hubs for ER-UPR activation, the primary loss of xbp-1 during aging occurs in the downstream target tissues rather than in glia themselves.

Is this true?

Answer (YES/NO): NO